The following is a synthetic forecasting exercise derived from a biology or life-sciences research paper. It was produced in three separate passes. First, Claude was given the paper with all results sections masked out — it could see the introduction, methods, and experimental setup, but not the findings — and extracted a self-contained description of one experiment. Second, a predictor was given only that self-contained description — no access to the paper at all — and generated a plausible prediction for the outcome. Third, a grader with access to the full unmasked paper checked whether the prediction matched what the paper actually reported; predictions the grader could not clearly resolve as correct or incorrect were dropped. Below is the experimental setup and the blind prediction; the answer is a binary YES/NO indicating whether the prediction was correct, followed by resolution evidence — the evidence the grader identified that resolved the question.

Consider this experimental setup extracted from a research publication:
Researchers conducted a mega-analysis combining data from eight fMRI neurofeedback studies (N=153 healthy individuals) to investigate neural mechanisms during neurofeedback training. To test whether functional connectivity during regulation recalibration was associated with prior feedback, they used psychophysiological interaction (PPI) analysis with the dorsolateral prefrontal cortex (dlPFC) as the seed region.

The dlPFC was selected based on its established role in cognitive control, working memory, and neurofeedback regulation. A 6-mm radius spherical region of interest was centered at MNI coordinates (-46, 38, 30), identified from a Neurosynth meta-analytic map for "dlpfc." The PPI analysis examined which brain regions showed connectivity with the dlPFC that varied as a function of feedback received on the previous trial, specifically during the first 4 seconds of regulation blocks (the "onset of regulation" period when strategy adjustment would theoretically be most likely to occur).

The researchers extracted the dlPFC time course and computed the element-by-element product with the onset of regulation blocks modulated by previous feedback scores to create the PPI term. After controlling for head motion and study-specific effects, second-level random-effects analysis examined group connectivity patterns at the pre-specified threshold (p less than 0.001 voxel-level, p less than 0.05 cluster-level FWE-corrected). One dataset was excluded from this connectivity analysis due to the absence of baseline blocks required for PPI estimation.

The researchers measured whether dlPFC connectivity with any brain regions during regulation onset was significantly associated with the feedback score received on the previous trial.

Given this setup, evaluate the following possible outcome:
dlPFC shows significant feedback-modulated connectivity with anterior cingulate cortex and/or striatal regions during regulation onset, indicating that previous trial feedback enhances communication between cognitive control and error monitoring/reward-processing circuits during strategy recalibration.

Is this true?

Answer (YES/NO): NO